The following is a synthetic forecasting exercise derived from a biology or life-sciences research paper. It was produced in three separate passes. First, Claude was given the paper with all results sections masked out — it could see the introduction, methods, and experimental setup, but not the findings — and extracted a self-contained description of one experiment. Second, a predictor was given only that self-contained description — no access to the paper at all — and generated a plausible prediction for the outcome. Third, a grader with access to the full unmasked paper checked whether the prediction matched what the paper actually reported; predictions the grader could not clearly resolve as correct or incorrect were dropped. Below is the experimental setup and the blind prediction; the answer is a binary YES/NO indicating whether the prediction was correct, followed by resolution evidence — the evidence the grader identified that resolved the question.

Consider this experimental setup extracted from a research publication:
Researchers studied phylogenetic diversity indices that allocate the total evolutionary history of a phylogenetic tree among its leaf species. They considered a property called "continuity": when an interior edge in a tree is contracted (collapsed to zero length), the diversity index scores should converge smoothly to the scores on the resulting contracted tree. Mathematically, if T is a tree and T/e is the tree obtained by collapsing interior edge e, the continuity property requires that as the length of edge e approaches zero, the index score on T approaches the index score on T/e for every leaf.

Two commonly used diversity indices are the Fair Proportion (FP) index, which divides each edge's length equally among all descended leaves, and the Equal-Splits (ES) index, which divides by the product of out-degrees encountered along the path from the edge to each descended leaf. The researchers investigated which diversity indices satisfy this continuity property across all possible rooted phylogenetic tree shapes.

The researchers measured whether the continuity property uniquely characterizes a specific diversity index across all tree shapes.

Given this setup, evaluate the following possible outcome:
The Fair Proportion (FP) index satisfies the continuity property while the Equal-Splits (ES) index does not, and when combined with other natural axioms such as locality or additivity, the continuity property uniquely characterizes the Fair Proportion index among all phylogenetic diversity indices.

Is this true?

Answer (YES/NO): NO